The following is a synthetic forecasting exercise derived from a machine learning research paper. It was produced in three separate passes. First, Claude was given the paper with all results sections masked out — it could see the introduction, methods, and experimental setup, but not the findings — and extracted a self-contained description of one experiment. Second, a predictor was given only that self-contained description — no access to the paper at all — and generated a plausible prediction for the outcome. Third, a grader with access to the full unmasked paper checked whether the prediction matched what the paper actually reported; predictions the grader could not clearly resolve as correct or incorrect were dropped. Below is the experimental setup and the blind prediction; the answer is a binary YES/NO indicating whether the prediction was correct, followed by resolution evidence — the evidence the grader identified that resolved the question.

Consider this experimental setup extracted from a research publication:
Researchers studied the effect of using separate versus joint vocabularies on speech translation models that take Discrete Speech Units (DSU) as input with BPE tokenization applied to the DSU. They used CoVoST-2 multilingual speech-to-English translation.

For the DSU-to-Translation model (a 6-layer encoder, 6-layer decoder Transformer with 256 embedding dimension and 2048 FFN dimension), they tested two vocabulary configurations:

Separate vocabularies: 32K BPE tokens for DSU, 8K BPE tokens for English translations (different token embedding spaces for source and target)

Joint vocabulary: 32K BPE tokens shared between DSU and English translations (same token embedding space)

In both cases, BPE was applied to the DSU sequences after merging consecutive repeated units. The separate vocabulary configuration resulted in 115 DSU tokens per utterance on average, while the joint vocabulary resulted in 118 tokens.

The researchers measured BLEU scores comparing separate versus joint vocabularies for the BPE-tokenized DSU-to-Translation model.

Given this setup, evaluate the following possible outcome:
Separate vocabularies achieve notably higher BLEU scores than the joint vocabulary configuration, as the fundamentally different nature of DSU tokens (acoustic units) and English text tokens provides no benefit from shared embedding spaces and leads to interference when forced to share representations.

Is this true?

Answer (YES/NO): NO